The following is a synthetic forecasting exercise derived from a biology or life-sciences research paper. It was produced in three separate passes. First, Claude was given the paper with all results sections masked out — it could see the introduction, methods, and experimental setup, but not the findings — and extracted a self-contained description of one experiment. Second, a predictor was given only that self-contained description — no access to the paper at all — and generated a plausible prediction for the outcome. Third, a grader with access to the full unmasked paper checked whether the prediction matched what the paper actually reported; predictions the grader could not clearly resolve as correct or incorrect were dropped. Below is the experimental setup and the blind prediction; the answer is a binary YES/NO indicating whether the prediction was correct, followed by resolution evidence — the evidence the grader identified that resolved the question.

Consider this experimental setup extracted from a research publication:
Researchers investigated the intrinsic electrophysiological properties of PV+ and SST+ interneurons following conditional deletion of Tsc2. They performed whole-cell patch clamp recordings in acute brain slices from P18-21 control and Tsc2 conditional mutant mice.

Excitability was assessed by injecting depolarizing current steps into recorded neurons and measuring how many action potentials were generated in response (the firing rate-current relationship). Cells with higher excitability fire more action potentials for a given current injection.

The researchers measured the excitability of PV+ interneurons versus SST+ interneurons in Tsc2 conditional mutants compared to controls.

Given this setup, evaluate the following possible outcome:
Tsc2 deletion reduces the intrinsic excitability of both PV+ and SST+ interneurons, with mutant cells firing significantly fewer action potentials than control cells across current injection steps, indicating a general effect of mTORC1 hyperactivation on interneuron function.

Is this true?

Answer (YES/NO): NO